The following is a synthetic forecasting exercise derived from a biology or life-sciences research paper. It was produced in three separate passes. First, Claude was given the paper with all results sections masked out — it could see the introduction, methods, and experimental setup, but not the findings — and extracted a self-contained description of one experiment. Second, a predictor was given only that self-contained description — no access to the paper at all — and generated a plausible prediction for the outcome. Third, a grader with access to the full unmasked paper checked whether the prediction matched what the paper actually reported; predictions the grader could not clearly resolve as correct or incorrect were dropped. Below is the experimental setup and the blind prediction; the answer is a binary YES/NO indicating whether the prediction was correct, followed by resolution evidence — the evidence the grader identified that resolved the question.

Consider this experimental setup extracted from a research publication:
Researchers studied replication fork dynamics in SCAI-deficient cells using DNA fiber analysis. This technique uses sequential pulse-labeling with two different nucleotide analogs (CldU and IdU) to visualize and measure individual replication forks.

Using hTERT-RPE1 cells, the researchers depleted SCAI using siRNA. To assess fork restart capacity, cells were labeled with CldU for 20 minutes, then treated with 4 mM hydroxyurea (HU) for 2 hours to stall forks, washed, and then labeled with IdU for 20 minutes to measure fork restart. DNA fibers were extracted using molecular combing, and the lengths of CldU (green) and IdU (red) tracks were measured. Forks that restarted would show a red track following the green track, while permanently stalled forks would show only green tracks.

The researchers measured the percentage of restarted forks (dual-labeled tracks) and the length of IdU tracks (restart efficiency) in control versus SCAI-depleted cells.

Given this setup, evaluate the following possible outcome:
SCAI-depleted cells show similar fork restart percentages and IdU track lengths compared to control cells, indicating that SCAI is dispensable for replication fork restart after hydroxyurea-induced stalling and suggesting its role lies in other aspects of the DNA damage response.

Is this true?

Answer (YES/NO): YES